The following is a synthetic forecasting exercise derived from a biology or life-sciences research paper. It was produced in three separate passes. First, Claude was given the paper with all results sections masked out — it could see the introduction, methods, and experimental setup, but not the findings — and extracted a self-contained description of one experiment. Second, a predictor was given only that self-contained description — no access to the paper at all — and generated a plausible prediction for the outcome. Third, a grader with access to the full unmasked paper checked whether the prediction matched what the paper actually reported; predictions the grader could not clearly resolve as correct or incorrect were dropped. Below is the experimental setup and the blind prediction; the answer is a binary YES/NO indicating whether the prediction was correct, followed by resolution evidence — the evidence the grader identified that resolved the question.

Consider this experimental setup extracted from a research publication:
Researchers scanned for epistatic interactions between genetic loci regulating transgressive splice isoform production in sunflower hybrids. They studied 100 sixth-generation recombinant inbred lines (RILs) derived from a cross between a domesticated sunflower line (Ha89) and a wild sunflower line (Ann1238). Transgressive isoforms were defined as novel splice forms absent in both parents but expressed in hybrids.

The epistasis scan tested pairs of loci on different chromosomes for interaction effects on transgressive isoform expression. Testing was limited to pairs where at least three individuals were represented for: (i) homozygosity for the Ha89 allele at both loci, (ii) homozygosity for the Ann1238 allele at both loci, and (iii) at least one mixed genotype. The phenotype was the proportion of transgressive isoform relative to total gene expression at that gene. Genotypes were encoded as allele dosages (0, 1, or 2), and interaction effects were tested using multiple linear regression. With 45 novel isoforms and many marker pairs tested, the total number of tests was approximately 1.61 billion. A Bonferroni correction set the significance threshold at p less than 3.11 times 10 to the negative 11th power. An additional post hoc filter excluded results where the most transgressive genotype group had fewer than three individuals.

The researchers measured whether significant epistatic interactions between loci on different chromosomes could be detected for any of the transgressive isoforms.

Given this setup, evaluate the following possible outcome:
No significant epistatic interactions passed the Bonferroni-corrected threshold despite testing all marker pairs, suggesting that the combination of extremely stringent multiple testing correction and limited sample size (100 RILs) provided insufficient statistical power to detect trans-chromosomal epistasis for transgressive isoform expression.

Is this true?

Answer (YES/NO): NO